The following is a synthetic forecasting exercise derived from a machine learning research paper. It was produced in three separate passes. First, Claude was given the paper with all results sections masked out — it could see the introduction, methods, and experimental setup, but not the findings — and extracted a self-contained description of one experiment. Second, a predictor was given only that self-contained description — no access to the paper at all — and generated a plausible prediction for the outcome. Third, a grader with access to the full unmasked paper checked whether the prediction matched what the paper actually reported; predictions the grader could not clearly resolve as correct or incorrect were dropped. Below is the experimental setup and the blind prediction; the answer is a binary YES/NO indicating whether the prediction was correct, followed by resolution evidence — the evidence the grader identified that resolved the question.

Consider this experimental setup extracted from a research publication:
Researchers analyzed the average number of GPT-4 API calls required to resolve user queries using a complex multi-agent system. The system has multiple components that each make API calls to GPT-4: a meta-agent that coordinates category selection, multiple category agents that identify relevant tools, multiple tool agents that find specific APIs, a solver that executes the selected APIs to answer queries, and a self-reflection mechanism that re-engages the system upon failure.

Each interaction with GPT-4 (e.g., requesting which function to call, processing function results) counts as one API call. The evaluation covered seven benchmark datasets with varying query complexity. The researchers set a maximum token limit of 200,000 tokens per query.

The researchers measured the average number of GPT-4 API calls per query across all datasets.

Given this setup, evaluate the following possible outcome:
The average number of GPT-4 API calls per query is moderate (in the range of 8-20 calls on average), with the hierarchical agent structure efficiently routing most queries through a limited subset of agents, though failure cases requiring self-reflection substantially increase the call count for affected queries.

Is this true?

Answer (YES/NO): NO